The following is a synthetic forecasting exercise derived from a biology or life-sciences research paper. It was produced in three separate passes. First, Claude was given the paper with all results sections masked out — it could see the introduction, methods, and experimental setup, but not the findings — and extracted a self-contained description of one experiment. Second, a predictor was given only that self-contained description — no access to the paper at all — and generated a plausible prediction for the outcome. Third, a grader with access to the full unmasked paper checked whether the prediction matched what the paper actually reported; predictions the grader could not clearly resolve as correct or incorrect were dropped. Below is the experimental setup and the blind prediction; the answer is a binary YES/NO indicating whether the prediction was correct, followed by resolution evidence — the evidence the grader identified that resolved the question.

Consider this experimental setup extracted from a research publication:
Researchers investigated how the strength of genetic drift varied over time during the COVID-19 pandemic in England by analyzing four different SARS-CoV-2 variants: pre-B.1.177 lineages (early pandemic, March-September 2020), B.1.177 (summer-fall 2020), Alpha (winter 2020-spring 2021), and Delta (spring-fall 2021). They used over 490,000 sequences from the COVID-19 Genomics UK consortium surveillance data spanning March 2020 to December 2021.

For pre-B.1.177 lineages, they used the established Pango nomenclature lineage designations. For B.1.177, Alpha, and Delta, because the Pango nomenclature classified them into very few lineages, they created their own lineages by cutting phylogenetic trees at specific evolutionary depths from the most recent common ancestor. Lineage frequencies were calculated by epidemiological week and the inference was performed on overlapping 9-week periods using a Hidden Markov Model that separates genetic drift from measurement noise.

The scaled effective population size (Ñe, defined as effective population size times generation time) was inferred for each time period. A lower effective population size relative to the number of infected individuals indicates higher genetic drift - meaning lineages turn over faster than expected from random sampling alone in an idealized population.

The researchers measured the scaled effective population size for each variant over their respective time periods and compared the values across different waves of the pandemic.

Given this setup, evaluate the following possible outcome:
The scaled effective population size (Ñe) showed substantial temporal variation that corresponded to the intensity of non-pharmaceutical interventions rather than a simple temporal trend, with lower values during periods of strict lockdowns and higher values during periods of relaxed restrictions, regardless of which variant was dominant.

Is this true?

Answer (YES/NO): NO